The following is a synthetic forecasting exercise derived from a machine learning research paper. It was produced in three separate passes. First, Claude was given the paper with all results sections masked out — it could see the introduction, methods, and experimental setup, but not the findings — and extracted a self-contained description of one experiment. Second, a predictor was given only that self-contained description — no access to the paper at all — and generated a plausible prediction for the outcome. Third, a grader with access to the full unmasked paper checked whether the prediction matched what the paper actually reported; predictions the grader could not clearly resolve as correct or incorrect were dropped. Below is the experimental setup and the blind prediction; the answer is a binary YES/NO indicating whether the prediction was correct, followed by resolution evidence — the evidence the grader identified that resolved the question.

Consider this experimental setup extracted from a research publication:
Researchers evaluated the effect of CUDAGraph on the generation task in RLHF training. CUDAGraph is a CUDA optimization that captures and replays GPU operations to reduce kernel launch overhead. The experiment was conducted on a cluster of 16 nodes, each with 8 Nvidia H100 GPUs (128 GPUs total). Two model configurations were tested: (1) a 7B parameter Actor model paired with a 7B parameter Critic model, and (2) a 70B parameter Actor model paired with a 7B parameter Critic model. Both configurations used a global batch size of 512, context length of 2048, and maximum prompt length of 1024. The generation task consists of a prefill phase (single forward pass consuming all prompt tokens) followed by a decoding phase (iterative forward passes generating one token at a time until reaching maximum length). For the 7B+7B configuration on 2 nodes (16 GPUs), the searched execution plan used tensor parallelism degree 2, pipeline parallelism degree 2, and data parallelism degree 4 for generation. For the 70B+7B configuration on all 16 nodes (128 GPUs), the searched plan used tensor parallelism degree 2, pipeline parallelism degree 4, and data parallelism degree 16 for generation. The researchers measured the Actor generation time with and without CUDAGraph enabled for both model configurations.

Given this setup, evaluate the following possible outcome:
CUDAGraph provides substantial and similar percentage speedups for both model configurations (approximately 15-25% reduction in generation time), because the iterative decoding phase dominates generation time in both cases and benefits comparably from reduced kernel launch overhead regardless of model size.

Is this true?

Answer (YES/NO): NO